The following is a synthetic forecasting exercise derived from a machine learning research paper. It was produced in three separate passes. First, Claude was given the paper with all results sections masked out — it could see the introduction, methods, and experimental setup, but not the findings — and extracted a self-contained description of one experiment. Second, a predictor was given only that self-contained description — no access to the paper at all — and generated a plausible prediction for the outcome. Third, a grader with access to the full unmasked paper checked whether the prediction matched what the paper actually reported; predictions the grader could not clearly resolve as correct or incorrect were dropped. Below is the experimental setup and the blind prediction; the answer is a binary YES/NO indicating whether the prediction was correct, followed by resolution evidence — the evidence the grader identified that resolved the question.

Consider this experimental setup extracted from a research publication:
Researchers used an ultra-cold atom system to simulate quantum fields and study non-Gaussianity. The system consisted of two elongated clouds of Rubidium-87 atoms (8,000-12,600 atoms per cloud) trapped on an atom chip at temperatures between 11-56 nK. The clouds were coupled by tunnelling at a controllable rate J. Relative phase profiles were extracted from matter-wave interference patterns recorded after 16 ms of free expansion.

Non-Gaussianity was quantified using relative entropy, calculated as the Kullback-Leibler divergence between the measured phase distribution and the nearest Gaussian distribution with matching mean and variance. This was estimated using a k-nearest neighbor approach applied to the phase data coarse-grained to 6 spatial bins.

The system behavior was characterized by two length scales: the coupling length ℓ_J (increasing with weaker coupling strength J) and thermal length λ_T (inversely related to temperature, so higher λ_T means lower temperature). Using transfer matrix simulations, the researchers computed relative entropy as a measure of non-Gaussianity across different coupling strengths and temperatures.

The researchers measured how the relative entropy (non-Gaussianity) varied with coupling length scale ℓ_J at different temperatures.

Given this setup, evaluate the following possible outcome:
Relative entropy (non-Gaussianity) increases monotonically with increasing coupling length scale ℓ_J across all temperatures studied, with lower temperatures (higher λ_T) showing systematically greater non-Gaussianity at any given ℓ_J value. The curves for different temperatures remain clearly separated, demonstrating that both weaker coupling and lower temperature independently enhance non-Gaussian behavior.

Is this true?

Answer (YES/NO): NO